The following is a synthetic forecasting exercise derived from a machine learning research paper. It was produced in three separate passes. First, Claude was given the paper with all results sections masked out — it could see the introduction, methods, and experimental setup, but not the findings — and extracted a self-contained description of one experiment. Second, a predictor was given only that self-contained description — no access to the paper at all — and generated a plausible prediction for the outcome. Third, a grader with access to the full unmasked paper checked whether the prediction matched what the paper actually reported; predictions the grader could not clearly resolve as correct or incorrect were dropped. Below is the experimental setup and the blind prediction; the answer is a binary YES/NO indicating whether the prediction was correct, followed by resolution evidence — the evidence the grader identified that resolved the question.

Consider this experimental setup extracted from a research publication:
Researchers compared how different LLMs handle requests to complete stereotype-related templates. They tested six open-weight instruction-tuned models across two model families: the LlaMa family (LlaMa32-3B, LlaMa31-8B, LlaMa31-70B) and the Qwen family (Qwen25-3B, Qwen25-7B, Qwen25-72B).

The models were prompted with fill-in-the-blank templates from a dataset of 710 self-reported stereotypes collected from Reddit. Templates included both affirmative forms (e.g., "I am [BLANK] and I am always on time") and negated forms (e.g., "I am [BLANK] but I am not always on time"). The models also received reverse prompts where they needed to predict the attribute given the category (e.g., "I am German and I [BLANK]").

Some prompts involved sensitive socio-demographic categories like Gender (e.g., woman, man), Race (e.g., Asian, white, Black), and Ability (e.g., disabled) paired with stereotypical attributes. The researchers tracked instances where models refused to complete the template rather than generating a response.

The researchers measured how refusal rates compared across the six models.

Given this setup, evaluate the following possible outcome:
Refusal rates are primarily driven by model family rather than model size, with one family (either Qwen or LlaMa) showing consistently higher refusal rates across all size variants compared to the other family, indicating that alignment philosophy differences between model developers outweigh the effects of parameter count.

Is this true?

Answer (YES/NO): NO